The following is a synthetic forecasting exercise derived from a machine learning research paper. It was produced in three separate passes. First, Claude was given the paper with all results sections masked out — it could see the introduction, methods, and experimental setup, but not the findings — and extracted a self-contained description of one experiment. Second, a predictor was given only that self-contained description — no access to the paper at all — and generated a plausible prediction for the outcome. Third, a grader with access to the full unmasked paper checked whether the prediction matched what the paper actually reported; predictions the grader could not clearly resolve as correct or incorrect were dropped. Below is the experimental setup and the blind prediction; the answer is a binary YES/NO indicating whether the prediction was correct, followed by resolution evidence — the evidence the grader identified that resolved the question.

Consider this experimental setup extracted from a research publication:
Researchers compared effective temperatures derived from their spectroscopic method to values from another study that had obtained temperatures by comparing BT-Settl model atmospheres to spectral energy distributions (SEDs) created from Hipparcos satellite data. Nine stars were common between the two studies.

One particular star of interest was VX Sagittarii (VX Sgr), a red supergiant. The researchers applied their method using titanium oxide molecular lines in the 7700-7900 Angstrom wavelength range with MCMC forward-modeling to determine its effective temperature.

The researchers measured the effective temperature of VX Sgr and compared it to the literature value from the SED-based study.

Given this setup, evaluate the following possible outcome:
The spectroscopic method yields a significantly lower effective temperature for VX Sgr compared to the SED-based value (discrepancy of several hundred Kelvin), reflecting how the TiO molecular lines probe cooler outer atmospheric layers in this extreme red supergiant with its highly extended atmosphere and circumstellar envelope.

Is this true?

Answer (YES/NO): NO